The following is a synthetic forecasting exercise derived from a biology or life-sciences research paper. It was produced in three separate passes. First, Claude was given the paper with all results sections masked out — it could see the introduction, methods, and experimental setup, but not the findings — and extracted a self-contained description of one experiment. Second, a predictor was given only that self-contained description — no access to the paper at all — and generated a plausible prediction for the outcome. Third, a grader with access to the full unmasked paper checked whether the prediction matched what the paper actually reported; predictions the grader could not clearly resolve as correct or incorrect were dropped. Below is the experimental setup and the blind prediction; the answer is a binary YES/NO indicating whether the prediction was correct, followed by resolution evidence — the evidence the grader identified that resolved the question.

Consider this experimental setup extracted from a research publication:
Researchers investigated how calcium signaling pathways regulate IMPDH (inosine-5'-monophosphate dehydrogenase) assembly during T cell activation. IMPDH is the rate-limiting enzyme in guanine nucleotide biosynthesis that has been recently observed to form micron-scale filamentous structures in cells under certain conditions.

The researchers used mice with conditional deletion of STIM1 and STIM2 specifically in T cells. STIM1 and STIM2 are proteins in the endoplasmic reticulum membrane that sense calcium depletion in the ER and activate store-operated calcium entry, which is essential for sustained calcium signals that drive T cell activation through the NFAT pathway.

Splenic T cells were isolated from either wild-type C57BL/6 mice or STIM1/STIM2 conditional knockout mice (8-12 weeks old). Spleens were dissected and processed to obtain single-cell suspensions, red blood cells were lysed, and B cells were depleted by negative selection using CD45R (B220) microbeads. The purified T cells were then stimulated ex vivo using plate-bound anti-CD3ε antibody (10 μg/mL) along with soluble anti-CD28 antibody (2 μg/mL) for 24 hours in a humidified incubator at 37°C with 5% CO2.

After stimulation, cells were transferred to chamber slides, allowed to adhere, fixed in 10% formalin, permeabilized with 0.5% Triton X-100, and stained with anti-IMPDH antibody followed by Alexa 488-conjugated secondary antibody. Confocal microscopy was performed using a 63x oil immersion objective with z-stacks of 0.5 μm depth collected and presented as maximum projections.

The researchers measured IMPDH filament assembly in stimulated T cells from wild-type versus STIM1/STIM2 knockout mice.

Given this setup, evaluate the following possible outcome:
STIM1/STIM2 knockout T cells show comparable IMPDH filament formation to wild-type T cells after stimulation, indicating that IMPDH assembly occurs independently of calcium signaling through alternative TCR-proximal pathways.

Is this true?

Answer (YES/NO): NO